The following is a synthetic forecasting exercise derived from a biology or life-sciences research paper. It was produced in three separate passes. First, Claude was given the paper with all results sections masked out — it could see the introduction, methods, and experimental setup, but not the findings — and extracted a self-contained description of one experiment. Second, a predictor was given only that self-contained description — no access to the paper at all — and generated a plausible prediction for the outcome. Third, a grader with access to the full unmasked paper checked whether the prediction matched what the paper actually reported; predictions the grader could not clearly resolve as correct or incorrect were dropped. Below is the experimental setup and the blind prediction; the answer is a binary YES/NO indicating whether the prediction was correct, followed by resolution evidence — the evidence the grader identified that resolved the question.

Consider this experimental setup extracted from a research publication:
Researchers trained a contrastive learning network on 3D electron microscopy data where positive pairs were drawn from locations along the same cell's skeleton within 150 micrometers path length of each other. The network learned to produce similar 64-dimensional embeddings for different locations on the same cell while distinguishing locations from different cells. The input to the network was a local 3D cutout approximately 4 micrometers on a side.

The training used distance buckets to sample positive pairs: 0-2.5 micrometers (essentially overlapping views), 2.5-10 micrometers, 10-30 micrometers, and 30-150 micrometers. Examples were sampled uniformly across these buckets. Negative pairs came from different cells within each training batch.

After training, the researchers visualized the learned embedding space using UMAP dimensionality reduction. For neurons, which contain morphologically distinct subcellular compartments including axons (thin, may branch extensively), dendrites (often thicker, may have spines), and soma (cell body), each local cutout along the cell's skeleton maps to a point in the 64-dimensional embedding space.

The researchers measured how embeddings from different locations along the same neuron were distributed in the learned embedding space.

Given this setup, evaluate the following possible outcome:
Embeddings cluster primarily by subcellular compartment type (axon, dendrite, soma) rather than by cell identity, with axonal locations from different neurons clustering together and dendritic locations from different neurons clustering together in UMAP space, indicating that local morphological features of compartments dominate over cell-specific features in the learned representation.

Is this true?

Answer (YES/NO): YES